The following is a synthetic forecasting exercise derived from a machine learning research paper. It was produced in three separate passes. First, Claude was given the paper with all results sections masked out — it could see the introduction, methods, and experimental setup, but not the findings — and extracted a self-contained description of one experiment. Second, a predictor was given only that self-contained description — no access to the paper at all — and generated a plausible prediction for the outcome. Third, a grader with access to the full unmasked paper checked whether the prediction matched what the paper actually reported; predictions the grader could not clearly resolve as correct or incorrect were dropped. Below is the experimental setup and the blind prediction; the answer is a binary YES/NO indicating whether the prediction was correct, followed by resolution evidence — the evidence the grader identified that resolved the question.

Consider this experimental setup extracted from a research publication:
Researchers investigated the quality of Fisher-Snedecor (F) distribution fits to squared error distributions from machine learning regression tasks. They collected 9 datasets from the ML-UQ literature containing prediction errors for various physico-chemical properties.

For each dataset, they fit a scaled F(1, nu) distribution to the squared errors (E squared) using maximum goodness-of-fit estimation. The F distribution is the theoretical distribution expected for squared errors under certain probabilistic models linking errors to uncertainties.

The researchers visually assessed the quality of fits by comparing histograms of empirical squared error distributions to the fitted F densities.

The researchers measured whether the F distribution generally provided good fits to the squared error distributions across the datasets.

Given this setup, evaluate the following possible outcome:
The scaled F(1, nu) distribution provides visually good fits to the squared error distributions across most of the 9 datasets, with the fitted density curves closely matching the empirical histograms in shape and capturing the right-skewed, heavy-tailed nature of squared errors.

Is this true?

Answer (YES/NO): YES